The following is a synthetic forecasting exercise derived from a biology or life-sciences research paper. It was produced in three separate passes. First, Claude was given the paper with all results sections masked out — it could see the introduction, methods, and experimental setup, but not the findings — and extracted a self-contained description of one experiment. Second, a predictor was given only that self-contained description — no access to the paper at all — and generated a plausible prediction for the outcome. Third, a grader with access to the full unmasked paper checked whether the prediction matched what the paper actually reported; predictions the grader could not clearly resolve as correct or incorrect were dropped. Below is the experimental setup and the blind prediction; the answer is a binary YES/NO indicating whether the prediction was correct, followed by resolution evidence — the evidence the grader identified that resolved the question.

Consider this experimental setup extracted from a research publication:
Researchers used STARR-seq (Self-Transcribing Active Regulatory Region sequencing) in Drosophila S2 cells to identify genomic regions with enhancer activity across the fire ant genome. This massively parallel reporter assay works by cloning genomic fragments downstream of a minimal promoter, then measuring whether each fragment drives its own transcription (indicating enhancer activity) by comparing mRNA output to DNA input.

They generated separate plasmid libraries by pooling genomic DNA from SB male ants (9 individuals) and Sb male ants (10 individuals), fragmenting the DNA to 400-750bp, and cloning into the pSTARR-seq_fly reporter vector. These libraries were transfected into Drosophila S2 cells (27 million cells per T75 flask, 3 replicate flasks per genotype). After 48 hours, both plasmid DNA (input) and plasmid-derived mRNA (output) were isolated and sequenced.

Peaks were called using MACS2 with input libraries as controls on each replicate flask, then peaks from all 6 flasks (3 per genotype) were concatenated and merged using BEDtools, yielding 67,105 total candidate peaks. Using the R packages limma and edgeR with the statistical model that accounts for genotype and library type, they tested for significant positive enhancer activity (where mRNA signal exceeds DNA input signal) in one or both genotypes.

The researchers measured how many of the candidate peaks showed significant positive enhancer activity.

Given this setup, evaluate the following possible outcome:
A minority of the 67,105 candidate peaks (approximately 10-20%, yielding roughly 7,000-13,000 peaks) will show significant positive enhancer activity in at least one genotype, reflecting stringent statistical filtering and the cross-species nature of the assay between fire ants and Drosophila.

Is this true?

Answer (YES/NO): NO